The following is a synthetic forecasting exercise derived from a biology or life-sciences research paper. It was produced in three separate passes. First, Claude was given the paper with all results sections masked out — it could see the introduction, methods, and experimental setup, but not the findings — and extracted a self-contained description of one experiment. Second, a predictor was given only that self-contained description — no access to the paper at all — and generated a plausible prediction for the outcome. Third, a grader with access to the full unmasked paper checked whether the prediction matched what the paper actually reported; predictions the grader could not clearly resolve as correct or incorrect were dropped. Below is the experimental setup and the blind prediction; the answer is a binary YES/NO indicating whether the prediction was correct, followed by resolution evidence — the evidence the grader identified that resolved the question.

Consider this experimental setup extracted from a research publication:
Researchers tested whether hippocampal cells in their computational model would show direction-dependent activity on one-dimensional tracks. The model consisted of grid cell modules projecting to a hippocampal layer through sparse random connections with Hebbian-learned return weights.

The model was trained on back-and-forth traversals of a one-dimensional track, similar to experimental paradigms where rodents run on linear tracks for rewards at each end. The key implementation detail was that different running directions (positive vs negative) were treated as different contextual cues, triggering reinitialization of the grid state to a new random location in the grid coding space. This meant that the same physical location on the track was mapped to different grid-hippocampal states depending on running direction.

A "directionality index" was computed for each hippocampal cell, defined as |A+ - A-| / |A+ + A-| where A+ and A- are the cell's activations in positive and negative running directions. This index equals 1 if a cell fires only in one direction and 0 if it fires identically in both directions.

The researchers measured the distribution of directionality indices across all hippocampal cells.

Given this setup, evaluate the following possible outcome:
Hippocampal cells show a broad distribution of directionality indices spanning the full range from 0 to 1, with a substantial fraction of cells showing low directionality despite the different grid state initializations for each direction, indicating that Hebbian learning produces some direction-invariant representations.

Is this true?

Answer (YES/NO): NO